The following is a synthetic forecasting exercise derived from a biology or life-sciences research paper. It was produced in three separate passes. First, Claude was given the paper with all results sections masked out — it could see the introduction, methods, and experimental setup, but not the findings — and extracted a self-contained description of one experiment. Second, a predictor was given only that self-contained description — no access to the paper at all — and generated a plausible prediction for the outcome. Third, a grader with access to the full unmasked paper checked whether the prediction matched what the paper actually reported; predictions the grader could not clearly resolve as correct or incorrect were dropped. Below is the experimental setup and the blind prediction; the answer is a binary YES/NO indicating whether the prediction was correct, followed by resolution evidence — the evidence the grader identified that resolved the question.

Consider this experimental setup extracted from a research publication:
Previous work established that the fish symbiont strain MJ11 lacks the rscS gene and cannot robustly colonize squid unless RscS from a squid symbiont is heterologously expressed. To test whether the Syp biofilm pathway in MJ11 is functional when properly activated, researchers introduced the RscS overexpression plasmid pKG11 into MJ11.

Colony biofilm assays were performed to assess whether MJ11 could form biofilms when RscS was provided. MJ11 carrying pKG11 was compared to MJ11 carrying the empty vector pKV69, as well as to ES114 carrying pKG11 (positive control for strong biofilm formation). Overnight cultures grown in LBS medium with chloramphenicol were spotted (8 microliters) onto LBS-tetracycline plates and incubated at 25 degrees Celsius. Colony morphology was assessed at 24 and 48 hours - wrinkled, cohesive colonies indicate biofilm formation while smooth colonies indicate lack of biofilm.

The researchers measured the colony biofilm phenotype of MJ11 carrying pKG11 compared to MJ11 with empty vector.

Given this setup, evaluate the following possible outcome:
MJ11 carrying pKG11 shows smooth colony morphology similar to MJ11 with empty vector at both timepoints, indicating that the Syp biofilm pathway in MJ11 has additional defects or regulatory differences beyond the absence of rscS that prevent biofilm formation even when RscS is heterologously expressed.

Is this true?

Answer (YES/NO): NO